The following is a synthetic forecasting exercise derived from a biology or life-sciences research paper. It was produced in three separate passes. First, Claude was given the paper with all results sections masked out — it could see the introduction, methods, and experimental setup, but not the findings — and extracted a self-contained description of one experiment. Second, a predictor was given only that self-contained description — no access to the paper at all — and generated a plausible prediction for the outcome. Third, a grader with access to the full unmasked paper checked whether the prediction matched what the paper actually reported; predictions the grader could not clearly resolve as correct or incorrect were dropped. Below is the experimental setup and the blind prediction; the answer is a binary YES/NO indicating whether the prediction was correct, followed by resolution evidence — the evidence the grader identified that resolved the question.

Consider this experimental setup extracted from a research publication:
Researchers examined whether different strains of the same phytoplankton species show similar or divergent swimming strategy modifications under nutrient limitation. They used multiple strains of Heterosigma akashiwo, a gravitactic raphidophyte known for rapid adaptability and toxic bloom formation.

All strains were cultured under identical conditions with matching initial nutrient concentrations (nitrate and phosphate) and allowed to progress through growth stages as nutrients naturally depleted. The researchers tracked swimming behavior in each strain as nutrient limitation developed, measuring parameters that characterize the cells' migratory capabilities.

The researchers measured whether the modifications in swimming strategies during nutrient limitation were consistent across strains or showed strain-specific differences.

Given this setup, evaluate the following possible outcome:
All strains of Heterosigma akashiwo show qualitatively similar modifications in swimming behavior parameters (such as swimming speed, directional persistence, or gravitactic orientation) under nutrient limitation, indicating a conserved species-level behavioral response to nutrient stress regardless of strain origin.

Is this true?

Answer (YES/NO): NO